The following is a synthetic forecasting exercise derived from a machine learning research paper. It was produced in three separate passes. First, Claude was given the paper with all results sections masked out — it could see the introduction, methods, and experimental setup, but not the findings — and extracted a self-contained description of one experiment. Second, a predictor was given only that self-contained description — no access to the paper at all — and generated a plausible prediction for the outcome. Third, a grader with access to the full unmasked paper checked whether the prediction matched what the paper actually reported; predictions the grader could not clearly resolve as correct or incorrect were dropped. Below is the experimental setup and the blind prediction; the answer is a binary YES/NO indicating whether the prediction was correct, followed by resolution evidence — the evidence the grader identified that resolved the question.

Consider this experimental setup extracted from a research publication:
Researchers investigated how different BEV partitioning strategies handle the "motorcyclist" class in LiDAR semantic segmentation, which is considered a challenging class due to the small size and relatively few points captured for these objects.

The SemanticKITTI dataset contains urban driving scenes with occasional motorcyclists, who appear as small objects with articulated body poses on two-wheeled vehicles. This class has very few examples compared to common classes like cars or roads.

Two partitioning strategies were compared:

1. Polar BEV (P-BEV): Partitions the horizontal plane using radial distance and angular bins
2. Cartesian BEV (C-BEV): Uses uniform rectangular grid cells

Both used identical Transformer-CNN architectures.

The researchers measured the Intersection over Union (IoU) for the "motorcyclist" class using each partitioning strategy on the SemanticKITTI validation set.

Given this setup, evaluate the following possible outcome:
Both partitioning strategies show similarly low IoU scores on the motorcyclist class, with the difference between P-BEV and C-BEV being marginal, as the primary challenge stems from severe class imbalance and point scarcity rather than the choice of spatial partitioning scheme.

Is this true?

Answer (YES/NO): NO